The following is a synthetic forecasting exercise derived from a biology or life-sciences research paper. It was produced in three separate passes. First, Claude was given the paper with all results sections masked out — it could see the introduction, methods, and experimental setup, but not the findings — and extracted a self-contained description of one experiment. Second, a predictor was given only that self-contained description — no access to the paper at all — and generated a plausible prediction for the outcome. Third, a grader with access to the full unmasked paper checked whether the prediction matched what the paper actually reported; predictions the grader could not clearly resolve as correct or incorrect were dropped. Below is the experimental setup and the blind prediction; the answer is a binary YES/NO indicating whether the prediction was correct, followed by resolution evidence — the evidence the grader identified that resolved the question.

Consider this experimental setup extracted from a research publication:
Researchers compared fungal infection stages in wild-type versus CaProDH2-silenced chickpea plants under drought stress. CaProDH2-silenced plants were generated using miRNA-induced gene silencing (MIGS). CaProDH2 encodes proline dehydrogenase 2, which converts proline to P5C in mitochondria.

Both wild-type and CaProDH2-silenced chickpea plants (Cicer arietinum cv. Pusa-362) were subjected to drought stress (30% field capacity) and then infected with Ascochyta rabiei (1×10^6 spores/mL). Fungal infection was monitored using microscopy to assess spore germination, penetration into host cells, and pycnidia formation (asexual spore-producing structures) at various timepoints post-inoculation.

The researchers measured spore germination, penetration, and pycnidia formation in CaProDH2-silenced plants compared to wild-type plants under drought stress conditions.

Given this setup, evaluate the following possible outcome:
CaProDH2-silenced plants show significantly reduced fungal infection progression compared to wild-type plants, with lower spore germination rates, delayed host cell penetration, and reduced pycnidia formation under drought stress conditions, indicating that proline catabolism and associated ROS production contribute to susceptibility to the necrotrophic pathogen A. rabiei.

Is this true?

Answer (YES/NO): NO